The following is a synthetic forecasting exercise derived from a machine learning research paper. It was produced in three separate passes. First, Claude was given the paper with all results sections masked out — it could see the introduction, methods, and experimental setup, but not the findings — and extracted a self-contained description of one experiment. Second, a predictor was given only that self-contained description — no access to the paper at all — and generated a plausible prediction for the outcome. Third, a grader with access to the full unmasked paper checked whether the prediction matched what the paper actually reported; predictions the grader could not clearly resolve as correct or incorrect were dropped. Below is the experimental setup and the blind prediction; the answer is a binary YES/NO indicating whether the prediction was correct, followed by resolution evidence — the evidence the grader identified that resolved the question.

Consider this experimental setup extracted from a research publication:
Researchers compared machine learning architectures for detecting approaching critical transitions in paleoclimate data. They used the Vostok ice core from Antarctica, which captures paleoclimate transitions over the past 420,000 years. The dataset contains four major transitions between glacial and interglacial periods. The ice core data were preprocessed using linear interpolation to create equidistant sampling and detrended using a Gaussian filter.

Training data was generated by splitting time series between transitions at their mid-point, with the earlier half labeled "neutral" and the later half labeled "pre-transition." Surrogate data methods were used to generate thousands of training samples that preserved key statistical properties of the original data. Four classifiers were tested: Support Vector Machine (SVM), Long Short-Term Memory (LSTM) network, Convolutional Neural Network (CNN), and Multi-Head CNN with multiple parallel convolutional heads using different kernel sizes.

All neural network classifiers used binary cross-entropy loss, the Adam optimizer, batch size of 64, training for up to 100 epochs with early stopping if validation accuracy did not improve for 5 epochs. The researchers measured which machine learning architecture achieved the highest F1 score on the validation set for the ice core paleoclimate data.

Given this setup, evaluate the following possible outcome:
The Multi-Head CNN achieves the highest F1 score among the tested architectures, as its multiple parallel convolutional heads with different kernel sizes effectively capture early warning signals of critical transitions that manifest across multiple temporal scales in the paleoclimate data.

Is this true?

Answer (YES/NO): NO